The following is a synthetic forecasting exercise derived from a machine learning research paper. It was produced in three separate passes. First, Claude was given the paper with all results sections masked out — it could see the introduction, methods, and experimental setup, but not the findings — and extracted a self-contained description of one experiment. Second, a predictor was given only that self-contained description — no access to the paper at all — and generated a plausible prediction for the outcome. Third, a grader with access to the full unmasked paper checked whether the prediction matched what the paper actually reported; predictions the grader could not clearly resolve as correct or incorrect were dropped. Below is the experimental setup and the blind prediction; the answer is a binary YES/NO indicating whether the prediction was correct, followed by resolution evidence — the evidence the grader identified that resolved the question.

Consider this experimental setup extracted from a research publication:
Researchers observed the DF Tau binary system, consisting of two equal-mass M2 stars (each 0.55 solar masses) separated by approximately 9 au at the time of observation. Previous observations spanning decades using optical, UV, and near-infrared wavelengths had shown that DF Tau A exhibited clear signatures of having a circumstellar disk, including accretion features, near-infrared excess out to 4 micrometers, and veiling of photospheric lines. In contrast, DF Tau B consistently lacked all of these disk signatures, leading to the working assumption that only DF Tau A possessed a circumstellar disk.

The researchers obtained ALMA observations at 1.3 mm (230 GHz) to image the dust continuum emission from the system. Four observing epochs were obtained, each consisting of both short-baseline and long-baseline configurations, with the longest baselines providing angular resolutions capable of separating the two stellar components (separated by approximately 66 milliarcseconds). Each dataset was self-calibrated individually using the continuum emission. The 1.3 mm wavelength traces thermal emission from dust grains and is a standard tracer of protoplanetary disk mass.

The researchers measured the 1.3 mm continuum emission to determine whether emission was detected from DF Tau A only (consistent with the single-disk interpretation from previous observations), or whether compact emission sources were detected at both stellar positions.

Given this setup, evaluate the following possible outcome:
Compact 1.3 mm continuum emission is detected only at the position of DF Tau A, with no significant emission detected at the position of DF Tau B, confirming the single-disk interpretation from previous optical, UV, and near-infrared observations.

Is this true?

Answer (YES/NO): NO